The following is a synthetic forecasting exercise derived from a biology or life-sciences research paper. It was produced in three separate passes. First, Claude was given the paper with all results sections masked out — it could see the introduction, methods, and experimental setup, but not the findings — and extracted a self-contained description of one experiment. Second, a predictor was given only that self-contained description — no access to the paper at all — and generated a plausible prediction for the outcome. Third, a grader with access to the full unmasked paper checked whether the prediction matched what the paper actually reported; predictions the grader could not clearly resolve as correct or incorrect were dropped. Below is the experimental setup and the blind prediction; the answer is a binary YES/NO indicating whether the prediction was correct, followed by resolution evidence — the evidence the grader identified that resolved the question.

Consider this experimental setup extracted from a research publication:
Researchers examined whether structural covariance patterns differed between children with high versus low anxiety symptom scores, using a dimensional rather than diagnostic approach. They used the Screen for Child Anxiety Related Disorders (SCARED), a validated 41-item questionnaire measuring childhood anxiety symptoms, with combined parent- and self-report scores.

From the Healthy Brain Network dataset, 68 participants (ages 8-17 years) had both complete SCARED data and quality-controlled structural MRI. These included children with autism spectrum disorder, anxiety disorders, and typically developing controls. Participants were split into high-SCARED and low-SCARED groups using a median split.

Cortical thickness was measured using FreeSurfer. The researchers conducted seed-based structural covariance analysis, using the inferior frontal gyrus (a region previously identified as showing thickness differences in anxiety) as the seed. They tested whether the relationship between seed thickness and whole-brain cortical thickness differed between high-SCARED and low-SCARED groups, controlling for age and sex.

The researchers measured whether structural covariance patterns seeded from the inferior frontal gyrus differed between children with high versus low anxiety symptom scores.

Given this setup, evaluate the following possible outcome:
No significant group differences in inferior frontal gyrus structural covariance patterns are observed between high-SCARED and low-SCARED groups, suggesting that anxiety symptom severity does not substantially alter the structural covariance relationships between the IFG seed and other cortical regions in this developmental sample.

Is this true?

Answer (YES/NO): NO